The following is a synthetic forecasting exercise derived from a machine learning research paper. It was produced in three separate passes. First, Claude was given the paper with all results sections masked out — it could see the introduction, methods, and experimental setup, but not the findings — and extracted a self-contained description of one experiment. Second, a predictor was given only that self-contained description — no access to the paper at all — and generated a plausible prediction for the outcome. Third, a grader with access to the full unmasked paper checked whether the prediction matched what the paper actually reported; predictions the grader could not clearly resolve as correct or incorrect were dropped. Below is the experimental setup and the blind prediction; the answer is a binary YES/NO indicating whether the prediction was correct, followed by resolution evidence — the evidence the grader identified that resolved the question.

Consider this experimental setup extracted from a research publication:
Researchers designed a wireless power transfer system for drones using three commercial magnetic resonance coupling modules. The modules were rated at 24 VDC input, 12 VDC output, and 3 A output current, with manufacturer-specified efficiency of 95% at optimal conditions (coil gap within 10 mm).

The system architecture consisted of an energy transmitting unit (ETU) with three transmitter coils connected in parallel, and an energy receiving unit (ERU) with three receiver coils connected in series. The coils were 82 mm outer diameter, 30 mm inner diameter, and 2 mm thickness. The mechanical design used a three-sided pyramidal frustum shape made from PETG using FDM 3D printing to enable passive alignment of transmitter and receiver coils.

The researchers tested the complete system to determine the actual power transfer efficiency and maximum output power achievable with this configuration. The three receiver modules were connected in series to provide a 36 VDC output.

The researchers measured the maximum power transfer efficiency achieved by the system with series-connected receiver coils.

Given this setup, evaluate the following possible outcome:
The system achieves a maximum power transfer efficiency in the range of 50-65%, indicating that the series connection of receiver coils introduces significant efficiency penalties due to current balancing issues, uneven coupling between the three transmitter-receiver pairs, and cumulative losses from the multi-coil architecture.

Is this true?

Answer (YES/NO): YES